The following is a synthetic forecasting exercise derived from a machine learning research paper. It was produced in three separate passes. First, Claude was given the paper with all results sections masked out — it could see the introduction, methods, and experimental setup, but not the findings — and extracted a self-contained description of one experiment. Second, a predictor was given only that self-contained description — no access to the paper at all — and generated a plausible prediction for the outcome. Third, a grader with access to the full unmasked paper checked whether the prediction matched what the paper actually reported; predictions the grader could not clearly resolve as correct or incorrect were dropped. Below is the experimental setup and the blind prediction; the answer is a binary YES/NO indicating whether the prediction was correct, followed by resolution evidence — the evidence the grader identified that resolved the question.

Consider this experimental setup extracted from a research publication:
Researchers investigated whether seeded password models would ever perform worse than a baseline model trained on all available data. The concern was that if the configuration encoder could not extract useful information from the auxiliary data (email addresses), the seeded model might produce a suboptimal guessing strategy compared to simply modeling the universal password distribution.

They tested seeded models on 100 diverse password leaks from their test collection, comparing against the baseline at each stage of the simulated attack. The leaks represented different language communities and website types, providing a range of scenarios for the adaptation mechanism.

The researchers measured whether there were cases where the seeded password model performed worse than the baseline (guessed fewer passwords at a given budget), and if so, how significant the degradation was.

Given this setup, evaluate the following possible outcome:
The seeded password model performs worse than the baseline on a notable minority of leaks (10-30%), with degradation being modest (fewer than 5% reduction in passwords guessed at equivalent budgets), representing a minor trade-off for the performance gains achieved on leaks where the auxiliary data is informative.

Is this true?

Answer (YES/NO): NO